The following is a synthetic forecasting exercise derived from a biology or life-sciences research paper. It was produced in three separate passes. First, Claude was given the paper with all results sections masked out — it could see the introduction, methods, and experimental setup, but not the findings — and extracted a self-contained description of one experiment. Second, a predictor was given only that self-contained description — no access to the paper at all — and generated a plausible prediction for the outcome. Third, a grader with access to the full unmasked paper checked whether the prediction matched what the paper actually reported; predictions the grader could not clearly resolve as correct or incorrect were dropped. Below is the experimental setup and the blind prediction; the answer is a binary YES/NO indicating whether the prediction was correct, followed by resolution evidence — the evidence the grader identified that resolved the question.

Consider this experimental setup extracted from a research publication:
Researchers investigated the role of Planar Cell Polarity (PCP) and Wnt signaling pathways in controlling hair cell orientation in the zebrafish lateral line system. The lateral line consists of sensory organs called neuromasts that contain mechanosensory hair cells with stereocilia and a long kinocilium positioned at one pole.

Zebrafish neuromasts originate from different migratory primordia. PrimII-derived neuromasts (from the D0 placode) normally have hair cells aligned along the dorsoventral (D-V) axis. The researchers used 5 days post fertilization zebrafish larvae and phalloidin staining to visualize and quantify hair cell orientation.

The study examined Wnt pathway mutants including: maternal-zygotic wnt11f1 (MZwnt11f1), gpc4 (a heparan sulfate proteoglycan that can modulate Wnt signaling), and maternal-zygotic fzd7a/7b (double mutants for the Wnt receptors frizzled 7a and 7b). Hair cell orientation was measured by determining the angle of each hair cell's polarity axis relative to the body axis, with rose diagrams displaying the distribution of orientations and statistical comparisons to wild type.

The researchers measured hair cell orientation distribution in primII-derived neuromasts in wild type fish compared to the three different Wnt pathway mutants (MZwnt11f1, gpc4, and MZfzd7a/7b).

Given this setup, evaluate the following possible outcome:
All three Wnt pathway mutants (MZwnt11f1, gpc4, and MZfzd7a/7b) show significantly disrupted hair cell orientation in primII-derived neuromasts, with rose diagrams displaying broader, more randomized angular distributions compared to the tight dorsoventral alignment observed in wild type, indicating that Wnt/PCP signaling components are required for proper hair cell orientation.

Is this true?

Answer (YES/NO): NO